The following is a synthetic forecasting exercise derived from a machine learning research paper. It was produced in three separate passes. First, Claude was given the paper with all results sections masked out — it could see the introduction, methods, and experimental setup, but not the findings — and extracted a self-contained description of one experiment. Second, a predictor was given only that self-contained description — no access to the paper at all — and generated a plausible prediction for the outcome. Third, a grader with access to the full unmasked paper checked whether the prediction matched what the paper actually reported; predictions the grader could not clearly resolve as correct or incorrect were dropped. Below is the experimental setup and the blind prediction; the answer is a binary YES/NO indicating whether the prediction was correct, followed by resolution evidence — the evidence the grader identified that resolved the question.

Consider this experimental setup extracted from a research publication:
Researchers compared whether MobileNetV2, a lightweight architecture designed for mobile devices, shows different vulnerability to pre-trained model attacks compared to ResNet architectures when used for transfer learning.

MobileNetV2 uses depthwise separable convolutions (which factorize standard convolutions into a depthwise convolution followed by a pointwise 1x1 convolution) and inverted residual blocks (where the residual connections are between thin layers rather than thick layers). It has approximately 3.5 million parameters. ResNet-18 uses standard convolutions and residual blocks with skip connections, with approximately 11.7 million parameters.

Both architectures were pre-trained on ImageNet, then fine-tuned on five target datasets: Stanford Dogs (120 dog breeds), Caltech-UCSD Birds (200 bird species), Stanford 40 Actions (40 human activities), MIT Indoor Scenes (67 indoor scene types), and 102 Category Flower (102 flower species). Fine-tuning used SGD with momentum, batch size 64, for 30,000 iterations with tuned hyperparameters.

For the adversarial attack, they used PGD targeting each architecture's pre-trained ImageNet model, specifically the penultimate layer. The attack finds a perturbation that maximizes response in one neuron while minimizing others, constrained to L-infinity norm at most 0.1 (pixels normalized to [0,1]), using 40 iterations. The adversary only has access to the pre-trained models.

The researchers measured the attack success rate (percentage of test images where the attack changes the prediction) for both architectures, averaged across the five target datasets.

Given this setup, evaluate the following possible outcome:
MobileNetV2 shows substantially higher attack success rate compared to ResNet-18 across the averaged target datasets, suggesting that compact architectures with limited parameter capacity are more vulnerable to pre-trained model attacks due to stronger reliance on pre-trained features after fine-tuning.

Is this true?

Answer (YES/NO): NO